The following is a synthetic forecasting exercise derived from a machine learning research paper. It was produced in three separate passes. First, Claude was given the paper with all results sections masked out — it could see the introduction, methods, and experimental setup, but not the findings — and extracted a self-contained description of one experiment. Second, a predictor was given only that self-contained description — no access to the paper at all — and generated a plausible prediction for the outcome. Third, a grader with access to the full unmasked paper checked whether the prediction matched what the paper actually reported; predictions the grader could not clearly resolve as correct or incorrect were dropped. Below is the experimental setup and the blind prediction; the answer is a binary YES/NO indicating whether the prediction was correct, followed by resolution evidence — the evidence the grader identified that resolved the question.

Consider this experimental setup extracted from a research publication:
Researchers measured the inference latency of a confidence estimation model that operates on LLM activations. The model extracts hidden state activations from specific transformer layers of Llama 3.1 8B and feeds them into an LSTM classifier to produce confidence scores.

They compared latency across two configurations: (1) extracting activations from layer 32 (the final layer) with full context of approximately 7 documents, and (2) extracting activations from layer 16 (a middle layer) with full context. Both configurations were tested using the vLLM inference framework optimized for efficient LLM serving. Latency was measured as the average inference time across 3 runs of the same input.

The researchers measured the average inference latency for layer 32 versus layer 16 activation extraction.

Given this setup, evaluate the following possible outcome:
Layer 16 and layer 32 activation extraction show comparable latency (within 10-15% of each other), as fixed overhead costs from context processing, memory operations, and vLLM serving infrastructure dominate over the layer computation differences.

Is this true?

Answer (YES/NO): NO